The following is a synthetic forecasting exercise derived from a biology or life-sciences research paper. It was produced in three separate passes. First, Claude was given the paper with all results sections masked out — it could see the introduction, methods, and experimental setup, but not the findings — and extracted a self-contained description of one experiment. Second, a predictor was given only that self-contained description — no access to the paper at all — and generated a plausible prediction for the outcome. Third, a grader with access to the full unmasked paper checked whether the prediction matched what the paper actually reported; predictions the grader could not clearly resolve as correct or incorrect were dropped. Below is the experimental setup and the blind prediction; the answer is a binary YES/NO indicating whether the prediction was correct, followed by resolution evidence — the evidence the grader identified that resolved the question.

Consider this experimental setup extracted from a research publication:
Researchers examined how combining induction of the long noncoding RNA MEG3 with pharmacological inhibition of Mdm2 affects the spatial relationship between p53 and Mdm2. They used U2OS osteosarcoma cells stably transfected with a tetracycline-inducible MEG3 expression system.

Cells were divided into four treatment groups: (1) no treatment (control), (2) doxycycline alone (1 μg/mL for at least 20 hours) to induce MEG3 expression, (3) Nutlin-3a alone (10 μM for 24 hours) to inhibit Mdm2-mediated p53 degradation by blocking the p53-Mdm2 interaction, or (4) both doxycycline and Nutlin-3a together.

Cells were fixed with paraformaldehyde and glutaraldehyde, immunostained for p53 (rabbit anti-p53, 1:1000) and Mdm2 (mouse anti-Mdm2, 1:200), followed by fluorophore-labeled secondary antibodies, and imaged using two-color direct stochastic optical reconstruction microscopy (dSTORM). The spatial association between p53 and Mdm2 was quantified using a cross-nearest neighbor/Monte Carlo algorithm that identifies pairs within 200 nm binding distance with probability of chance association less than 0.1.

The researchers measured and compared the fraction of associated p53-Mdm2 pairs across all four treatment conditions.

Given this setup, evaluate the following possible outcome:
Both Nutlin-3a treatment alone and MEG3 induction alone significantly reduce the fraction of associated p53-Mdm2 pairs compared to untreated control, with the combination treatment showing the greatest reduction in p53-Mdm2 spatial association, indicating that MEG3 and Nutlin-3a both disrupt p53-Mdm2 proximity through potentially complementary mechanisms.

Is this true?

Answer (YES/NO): NO